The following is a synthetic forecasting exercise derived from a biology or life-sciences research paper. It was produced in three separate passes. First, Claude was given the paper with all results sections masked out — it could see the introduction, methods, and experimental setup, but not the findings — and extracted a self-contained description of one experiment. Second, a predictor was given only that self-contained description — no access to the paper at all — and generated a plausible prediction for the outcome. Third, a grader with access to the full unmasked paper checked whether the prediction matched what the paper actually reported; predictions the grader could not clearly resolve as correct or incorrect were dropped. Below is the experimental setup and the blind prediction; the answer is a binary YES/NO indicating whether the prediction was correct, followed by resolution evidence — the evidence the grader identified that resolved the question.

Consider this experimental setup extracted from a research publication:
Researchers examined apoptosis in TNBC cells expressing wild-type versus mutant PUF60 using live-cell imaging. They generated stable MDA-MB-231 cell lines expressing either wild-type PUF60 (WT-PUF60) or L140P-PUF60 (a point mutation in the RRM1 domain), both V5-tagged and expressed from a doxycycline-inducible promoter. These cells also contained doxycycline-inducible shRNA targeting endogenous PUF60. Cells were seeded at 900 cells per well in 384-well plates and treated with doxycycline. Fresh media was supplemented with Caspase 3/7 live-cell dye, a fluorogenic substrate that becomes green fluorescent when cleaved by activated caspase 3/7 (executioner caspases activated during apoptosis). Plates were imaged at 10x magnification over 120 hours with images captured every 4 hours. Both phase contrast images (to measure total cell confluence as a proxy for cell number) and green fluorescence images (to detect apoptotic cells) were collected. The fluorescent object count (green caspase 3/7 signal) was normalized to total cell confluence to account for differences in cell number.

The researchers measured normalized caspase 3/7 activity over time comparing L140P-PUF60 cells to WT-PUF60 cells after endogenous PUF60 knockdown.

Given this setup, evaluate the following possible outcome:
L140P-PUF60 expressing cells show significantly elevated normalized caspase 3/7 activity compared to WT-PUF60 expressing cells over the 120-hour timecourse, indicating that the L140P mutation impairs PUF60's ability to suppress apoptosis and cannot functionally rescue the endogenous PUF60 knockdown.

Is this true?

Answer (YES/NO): YES